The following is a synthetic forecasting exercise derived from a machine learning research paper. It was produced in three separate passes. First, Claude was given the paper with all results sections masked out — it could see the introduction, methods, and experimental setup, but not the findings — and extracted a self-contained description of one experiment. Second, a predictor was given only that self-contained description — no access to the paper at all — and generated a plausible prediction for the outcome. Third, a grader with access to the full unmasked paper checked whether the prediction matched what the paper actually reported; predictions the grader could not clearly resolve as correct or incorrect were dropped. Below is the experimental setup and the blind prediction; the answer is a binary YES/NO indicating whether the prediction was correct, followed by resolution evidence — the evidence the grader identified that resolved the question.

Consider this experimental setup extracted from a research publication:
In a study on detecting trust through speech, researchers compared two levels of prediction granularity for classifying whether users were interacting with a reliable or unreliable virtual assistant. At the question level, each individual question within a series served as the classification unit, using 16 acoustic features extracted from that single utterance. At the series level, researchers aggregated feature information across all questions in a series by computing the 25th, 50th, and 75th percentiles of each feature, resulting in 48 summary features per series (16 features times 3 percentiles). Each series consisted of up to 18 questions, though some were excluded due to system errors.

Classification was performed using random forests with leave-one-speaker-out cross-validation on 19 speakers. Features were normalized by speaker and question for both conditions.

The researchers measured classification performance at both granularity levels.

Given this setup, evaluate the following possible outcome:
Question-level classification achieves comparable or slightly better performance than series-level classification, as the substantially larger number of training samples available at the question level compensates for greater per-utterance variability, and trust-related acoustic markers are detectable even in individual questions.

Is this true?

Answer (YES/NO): NO